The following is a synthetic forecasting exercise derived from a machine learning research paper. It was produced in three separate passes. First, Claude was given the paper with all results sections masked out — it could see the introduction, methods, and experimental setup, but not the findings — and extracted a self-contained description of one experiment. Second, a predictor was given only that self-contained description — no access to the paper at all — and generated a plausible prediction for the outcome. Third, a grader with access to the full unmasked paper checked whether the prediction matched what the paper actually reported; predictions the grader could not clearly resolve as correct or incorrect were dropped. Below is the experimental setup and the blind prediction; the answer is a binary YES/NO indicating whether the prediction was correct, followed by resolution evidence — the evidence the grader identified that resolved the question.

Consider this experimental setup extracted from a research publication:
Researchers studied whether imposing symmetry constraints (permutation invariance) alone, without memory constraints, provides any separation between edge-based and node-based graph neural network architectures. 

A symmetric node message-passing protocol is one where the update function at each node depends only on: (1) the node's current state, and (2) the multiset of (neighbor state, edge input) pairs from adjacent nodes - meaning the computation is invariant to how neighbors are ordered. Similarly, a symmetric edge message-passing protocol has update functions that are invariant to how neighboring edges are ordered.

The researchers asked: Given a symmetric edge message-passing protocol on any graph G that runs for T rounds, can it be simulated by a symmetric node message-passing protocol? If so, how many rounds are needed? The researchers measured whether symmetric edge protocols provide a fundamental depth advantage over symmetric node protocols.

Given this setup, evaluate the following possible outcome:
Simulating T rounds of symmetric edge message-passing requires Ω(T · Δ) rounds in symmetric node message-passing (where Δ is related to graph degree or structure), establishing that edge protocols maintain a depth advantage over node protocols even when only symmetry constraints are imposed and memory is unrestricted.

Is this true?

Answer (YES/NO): NO